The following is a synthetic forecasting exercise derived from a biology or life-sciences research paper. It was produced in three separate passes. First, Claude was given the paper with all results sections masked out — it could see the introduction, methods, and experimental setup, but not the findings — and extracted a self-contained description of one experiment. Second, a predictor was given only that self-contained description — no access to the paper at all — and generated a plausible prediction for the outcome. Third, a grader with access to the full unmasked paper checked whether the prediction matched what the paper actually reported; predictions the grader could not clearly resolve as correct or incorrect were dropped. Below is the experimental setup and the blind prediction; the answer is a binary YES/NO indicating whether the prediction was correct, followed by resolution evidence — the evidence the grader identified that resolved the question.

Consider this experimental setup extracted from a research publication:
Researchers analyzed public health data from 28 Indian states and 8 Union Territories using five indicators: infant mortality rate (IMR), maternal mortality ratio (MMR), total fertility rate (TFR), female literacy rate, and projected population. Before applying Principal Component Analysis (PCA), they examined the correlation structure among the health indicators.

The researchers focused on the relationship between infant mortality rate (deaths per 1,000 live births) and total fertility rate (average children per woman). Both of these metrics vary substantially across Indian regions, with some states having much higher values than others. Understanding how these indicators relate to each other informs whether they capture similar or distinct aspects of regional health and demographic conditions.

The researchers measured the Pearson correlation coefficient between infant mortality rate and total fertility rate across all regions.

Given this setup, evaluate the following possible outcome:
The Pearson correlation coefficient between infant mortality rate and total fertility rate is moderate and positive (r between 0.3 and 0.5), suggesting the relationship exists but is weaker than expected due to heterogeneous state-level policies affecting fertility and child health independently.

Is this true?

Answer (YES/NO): NO